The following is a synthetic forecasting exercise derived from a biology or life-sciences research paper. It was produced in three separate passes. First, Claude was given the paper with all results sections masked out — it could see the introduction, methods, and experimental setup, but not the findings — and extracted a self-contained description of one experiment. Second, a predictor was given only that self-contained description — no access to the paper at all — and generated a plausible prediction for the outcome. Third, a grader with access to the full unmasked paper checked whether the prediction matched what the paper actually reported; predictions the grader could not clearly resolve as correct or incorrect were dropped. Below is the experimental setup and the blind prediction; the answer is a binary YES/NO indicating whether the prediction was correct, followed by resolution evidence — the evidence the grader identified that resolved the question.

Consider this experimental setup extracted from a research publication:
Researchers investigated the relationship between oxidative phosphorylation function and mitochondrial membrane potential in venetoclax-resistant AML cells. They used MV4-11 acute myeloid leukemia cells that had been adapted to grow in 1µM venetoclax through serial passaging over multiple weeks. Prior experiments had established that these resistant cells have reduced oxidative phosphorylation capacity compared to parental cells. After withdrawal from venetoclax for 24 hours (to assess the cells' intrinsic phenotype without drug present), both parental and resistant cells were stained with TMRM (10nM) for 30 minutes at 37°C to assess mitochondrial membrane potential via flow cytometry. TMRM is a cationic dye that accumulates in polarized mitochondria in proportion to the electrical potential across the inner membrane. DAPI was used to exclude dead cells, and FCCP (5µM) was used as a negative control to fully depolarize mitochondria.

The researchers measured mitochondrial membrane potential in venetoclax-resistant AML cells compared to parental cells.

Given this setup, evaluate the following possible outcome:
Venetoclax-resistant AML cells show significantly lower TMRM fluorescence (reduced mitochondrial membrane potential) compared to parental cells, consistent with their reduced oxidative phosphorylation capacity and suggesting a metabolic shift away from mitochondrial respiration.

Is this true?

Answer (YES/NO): YES